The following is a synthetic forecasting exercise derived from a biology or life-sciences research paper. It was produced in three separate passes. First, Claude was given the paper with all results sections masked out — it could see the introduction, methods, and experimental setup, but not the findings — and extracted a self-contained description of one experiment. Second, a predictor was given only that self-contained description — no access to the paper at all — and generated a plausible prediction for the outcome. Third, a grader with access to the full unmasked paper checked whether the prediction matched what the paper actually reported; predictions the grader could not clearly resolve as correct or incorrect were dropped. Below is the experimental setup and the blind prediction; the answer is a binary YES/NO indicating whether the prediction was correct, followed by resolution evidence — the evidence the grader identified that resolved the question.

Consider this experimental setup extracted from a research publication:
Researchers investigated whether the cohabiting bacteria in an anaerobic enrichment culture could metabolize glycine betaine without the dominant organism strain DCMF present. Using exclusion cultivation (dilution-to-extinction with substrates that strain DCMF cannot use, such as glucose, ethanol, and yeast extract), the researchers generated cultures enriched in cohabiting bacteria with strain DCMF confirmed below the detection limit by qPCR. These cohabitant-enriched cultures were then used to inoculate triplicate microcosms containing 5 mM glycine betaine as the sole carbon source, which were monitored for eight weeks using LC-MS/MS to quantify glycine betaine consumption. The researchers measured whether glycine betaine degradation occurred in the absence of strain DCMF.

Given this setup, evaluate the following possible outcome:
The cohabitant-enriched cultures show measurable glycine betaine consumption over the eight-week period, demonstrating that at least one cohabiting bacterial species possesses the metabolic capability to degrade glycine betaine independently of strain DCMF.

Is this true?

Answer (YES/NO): NO